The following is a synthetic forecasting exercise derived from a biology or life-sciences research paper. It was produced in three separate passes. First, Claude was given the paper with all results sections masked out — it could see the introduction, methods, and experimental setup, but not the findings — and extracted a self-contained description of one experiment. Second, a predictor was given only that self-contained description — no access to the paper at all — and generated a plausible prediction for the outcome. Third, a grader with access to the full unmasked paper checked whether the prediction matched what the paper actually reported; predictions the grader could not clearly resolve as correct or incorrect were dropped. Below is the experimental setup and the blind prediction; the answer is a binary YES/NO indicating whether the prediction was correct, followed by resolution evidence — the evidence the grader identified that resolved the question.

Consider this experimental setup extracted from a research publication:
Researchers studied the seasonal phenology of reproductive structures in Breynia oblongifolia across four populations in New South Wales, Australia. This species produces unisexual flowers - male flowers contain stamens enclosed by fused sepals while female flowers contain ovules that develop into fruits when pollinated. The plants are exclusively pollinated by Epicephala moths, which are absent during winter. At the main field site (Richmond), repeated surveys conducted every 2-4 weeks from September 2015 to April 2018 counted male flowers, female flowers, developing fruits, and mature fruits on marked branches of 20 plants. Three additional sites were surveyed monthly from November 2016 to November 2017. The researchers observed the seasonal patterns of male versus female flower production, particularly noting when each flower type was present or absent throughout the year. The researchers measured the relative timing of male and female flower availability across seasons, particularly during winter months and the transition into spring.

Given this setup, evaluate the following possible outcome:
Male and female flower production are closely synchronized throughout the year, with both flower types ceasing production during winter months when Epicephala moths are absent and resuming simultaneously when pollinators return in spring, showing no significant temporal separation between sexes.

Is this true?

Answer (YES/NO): NO